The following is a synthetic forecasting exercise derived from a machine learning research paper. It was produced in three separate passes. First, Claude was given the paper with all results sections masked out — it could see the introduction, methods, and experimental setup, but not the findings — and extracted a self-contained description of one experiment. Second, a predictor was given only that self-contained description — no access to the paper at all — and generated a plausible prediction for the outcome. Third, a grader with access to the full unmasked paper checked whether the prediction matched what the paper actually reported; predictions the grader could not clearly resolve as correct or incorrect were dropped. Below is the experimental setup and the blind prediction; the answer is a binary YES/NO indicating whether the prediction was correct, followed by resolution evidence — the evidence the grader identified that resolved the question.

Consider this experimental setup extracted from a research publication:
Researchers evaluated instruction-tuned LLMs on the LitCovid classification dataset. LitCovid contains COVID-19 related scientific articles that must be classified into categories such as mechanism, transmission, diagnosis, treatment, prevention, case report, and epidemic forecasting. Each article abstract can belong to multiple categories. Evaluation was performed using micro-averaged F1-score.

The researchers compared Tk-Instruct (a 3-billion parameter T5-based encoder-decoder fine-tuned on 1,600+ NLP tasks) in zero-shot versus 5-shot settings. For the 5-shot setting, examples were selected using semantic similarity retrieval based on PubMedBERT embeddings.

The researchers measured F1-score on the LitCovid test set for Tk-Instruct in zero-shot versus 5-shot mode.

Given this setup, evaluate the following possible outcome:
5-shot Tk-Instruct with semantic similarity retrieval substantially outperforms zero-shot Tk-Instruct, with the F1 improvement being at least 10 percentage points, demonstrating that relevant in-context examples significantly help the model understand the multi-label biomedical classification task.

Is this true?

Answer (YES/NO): YES